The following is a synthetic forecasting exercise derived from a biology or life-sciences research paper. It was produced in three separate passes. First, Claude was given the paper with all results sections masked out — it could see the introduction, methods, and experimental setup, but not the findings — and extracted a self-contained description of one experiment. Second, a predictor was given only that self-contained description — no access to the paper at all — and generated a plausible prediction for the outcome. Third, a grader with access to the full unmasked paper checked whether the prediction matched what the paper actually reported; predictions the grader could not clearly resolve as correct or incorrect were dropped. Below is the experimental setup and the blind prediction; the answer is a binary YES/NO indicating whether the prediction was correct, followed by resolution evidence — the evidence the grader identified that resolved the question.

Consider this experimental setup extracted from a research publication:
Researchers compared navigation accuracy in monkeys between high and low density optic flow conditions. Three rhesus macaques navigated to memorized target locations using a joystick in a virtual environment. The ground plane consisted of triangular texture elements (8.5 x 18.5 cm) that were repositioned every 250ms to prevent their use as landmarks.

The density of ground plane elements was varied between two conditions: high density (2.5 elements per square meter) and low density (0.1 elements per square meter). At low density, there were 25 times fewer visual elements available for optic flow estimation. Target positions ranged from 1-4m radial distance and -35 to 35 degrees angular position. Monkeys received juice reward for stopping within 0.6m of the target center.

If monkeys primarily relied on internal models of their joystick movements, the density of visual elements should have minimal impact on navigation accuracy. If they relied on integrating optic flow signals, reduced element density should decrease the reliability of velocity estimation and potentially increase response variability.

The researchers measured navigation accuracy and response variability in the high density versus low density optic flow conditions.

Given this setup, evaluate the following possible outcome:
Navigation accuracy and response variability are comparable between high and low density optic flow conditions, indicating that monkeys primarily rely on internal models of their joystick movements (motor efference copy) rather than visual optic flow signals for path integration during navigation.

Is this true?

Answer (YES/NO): NO